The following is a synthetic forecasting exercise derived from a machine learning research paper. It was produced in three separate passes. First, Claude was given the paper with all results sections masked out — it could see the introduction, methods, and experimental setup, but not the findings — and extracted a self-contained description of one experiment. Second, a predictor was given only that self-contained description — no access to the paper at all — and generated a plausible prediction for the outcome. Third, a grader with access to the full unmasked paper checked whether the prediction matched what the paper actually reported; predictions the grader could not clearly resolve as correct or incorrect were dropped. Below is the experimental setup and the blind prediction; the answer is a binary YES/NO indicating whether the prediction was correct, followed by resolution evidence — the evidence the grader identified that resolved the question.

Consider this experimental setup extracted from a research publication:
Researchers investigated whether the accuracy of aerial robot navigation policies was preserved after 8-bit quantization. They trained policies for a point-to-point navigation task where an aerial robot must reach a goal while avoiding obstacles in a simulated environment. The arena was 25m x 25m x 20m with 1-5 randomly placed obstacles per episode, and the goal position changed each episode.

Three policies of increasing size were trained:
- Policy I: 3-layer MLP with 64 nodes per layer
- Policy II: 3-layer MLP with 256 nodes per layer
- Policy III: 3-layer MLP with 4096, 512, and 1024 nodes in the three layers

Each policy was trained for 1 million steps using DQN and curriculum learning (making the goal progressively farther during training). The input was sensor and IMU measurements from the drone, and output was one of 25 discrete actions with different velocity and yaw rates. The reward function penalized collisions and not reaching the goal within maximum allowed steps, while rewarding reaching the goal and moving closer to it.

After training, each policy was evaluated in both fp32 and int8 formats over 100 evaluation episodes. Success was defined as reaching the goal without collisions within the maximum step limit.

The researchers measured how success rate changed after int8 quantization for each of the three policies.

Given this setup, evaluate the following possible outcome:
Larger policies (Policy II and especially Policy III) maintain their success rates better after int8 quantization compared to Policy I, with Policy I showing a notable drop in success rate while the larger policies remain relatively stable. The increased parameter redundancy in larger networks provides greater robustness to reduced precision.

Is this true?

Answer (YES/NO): NO